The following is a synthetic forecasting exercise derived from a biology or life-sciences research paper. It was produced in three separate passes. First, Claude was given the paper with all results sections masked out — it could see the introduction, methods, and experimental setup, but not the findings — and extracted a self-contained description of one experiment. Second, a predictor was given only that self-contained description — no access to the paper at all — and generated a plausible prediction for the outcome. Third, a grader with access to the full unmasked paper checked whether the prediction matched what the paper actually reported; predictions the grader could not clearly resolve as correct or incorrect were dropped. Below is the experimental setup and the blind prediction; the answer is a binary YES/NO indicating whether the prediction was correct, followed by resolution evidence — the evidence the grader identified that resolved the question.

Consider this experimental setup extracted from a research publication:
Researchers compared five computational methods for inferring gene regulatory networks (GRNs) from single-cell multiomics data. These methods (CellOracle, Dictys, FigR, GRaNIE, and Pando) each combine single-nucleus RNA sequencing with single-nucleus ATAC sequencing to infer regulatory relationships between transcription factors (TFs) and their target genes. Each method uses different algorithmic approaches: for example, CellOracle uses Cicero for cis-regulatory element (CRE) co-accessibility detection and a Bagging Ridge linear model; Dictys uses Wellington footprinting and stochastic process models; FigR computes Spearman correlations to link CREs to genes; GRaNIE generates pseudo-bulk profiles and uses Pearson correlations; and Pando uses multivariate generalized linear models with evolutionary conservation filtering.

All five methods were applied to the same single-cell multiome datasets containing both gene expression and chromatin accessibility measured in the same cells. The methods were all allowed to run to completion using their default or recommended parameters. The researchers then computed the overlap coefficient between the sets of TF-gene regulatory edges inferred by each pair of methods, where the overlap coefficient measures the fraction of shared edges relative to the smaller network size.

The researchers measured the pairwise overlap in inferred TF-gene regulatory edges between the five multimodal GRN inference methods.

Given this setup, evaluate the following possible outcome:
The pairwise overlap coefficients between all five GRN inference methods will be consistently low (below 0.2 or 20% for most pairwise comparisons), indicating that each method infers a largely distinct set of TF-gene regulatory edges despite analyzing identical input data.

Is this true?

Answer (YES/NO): YES